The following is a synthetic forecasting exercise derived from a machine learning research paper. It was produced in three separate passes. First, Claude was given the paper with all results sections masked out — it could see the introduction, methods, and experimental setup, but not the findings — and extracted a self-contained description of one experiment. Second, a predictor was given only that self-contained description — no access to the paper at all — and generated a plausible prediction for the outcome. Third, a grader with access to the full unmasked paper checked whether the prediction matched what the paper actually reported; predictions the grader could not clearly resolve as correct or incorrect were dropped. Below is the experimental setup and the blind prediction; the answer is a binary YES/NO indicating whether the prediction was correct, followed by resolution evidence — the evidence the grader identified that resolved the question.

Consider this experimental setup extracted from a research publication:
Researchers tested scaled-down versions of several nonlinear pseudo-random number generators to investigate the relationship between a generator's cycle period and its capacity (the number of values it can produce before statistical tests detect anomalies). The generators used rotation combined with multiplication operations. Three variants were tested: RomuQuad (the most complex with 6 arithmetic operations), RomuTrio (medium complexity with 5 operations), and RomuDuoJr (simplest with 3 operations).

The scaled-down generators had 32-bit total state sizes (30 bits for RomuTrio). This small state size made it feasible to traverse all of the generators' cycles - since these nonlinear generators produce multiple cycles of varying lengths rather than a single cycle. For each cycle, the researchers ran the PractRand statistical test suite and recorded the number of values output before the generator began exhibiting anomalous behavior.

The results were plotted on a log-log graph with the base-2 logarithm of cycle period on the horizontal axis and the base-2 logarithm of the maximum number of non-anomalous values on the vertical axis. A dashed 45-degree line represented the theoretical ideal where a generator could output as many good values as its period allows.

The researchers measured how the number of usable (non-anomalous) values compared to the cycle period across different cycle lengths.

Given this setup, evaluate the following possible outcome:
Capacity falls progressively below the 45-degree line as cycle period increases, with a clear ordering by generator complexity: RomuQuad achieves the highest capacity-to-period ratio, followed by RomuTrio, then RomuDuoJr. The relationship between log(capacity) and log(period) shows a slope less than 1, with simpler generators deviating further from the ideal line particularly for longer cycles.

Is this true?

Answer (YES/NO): NO